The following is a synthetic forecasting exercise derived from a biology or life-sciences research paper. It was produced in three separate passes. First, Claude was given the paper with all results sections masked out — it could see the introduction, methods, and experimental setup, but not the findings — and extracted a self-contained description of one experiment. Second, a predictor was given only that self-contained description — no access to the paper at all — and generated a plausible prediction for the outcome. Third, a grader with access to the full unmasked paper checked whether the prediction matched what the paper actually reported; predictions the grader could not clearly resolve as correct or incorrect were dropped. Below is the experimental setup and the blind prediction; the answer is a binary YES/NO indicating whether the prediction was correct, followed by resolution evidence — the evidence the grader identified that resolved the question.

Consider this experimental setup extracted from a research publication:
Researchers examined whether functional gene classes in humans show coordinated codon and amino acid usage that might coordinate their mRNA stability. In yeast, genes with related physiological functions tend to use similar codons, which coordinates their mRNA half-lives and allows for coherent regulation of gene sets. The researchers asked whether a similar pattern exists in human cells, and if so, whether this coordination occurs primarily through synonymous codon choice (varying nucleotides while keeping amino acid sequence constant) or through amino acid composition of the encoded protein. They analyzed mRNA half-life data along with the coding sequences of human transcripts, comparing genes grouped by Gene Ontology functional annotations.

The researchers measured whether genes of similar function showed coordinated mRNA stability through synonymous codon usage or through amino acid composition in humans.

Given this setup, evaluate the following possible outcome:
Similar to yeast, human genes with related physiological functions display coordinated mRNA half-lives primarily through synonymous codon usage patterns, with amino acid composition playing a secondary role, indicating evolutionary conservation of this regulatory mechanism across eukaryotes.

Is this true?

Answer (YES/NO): NO